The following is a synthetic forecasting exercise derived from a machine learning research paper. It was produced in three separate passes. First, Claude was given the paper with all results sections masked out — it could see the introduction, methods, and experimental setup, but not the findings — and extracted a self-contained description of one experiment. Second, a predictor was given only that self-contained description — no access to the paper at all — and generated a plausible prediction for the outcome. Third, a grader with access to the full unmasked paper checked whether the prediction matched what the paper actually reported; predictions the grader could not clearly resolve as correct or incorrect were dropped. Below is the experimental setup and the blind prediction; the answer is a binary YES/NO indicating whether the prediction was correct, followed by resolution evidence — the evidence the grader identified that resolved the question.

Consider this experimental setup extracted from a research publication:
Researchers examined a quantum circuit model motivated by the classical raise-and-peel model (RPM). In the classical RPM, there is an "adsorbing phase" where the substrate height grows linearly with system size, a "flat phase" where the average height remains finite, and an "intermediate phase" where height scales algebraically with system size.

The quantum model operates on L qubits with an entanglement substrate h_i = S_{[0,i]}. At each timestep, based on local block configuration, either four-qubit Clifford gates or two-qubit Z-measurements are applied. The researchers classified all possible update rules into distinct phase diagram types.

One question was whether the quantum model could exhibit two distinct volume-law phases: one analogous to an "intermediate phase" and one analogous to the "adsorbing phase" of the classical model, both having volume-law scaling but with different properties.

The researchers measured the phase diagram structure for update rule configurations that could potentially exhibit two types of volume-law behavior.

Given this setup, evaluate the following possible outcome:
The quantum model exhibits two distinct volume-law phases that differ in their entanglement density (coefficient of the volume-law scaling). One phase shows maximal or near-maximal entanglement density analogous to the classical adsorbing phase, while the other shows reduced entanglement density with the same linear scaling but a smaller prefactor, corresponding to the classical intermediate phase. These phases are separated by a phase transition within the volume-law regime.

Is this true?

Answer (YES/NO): NO